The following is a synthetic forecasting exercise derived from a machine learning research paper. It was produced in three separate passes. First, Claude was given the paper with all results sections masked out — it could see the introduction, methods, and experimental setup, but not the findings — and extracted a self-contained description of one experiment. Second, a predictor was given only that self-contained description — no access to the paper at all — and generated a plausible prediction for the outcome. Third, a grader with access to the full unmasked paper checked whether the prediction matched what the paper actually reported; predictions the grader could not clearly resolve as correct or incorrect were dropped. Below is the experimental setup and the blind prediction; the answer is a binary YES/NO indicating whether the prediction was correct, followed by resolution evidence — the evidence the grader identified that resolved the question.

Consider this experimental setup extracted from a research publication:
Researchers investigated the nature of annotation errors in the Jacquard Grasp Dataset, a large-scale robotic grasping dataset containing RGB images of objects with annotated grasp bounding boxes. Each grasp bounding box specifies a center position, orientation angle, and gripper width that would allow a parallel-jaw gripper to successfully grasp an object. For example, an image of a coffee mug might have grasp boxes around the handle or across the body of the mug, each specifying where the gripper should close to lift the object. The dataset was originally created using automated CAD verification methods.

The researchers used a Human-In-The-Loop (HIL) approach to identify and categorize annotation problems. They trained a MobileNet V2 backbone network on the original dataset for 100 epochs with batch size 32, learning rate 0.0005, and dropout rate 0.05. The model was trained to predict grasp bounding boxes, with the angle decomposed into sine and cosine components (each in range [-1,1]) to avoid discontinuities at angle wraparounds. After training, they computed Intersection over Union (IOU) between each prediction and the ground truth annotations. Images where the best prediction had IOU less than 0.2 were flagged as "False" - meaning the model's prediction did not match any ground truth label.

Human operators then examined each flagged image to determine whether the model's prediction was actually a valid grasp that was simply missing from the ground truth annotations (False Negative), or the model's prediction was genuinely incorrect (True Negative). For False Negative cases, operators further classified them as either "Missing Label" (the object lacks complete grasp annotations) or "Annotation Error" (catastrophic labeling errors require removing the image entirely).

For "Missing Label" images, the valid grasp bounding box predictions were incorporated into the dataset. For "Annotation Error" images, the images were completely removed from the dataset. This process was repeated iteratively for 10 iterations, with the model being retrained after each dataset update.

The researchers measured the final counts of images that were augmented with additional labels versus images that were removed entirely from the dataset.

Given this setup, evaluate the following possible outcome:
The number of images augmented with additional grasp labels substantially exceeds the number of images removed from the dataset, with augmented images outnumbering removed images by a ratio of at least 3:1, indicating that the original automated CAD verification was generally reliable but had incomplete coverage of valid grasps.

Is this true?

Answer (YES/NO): YES